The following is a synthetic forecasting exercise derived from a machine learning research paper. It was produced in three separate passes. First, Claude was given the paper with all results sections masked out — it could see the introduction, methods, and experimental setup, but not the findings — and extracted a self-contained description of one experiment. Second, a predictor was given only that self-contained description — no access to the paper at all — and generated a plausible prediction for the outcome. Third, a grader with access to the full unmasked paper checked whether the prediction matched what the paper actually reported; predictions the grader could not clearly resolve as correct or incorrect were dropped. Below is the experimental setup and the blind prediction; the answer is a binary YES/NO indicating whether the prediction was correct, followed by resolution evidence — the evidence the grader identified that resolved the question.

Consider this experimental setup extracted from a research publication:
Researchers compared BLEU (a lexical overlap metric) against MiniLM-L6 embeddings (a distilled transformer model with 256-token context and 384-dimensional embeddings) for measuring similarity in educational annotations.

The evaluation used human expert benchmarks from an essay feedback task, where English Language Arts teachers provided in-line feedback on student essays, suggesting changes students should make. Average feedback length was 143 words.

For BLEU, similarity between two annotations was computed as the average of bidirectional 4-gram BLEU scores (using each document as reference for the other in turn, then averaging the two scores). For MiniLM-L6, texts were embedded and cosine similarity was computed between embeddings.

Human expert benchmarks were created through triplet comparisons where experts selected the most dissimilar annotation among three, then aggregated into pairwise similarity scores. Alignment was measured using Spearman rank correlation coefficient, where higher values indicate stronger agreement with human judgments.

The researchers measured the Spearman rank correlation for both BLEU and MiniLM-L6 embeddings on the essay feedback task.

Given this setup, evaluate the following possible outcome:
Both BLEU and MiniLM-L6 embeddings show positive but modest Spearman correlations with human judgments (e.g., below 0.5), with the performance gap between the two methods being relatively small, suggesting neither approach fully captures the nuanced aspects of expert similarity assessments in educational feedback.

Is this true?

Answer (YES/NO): NO